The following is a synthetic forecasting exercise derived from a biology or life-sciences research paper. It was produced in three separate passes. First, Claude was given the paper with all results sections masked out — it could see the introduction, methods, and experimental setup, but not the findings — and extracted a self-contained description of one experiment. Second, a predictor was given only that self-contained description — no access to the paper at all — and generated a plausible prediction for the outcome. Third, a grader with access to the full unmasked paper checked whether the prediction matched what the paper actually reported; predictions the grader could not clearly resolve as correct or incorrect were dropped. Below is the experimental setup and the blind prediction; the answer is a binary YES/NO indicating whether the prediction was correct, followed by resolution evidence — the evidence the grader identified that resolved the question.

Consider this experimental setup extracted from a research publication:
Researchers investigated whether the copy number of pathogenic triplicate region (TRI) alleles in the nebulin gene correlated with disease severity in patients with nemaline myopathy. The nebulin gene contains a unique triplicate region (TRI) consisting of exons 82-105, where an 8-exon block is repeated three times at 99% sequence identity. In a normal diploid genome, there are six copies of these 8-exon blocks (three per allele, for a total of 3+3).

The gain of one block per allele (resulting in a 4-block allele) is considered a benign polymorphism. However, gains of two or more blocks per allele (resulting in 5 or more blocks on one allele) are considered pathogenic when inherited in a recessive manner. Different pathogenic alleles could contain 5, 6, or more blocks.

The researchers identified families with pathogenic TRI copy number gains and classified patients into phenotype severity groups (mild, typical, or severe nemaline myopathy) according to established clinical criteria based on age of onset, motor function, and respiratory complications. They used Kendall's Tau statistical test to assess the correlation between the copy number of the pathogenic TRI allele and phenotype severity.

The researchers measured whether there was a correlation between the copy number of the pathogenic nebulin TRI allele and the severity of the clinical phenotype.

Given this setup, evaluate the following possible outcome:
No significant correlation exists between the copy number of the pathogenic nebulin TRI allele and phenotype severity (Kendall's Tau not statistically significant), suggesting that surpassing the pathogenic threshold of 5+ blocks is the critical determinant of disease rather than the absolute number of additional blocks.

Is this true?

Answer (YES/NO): YES